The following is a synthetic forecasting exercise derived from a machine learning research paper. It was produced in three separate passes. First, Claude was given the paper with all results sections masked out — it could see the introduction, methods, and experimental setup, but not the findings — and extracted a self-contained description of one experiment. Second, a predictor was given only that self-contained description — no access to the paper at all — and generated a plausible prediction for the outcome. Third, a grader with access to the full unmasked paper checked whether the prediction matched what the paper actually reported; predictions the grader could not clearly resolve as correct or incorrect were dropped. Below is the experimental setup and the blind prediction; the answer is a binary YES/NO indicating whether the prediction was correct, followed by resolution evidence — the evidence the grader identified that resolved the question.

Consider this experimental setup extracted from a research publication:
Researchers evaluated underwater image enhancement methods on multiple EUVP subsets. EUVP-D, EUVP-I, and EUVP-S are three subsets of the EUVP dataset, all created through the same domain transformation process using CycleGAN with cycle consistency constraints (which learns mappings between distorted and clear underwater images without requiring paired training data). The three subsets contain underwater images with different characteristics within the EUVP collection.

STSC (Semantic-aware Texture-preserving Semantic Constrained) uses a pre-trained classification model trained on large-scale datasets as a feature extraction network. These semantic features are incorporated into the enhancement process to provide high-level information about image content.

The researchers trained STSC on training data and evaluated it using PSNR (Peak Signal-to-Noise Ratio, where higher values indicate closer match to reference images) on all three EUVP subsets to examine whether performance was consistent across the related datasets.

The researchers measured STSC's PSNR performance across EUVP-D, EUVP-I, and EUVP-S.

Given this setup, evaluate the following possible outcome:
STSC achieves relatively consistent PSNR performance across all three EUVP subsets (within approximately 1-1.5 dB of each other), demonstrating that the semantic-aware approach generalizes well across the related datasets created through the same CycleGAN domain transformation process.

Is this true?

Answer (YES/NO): NO